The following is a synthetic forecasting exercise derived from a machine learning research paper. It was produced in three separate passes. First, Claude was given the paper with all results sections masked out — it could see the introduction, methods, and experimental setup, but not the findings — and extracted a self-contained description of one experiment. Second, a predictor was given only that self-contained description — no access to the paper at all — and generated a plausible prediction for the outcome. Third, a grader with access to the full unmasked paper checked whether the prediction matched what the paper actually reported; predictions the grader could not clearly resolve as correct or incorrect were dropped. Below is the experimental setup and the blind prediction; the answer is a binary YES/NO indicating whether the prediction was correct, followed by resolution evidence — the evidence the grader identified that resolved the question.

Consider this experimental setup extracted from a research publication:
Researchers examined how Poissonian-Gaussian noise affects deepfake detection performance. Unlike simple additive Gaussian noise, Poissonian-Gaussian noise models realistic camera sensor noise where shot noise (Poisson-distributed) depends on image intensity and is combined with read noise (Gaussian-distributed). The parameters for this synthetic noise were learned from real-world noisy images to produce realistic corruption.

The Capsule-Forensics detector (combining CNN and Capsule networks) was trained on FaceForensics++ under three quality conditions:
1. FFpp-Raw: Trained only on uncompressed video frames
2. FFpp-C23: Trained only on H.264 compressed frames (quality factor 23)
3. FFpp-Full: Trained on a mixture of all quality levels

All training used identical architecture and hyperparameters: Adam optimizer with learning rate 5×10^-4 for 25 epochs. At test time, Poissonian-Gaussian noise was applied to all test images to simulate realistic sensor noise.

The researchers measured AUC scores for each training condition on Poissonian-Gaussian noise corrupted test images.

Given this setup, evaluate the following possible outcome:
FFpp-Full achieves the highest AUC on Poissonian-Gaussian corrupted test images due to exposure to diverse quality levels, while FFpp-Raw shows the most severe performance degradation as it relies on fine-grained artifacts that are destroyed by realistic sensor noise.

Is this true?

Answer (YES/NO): NO